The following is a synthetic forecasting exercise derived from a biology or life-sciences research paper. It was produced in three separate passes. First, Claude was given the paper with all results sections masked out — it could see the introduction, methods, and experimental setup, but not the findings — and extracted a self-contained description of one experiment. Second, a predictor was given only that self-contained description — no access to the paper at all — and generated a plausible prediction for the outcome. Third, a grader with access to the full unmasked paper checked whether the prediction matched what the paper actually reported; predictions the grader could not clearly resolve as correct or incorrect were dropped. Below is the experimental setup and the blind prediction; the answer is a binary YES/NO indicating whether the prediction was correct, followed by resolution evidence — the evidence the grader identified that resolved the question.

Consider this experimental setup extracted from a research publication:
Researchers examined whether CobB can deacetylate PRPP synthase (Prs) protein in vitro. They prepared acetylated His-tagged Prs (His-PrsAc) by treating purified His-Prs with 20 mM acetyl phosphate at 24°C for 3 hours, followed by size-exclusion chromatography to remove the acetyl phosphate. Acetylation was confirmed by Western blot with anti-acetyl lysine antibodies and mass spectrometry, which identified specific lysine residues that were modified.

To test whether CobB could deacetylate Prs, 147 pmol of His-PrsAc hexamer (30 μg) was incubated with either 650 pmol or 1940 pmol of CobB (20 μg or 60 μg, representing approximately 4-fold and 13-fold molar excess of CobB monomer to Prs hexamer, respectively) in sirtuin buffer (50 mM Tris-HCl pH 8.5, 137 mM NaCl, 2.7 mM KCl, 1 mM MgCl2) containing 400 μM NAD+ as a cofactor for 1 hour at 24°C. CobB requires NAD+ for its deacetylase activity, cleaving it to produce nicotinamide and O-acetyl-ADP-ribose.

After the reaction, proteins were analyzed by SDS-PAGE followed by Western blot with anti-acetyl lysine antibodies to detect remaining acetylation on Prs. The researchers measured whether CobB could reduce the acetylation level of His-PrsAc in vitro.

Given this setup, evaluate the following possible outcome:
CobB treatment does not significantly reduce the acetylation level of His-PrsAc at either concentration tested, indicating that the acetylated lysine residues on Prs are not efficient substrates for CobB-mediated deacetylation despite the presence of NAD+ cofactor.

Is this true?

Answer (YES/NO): NO